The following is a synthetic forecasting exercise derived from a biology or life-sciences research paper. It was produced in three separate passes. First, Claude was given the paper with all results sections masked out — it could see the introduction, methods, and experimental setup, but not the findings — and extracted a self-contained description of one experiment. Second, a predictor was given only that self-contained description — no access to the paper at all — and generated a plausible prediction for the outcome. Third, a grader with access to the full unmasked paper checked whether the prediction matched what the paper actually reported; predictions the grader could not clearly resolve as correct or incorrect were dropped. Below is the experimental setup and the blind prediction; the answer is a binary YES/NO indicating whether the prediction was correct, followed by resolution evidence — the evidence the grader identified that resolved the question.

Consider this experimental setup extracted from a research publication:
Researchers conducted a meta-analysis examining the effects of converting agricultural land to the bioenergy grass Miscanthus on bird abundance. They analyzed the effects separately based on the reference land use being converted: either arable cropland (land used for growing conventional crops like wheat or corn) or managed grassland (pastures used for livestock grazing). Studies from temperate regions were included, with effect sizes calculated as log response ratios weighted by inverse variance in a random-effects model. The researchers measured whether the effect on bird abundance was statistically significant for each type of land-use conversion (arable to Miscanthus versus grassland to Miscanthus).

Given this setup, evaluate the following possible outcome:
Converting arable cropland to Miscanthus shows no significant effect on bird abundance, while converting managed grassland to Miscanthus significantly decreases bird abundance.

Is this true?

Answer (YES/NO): NO